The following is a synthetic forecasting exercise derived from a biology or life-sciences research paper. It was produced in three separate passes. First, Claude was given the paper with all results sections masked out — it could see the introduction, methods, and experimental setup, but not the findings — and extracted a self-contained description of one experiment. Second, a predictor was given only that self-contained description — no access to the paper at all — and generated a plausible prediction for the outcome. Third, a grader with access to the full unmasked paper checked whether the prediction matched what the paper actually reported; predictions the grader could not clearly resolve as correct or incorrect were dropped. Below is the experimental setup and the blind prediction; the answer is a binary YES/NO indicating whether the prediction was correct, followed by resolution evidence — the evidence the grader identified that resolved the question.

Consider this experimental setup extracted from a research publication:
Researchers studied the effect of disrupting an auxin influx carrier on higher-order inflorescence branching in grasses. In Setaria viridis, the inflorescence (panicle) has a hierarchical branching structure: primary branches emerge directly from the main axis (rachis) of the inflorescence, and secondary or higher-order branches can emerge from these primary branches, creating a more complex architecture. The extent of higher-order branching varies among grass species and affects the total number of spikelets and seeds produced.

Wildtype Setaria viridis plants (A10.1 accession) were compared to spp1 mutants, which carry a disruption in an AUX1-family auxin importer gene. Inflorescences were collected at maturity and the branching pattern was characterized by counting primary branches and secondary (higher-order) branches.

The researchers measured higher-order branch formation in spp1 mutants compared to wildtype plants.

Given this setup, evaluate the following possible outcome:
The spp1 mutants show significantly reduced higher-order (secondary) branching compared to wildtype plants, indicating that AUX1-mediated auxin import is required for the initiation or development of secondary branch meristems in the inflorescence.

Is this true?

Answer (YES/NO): YES